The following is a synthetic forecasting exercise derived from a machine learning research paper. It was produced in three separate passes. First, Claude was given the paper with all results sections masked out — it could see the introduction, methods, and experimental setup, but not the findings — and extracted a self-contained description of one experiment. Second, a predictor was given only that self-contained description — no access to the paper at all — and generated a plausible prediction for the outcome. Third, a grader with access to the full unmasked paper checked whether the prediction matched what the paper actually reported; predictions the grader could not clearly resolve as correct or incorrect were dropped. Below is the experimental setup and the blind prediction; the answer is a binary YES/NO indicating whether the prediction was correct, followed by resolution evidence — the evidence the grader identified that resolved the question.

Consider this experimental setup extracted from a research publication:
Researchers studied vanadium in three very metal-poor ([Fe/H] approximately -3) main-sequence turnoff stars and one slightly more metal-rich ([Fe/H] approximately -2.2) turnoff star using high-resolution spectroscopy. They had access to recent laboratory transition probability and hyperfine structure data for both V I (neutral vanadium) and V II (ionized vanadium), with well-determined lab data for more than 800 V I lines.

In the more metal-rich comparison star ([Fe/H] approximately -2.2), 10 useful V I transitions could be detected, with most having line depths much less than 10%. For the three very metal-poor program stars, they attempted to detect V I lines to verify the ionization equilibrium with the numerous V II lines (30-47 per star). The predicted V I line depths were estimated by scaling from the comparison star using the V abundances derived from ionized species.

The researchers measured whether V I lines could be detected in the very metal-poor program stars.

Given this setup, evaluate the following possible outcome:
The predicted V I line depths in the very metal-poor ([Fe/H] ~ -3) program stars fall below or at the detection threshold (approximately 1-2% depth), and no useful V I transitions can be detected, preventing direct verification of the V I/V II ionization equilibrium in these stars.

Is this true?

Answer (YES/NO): YES